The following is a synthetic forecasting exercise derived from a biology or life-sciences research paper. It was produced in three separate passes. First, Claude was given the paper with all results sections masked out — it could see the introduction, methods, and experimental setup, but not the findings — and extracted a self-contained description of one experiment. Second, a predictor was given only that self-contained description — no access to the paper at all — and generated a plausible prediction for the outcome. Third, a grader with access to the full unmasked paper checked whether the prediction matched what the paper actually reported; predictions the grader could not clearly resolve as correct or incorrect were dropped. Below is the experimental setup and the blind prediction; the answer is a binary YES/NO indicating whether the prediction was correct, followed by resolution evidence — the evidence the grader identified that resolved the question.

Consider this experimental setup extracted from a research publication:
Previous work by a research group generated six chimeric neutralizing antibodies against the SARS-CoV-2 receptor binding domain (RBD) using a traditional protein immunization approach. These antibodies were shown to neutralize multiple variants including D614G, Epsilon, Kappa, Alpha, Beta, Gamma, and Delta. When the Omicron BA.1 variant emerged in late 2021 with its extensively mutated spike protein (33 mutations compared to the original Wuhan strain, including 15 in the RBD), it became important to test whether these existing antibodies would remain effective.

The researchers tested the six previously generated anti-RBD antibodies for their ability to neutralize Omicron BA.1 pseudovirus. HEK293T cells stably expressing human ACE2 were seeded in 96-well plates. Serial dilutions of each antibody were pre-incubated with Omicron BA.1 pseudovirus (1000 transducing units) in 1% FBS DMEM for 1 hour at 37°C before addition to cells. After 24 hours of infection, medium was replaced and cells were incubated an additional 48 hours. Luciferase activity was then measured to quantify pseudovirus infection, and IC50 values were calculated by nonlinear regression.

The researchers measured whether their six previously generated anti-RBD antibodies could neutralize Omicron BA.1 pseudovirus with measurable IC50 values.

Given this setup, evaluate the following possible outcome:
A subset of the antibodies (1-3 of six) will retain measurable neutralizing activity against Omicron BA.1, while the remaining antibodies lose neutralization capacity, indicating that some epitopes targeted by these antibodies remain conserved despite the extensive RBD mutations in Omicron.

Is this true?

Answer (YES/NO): NO